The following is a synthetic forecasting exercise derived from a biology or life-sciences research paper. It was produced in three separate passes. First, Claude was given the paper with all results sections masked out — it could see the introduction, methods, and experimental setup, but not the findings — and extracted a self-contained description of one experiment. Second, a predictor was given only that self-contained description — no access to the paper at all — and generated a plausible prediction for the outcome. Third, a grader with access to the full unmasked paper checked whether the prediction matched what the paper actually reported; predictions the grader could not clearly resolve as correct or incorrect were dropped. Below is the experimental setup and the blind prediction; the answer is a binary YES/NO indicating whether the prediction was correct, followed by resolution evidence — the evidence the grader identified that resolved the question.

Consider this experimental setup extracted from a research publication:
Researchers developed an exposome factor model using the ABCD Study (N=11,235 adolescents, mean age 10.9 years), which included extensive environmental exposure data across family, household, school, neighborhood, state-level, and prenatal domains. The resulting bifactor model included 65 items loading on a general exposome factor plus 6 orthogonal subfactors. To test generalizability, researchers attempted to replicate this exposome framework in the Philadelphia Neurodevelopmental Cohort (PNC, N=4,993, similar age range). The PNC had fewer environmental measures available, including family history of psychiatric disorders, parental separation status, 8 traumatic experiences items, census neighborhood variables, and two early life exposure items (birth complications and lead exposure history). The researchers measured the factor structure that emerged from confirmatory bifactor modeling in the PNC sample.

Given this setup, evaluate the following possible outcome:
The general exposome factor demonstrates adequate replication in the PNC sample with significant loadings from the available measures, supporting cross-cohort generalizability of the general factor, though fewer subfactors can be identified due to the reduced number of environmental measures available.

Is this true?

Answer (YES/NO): YES